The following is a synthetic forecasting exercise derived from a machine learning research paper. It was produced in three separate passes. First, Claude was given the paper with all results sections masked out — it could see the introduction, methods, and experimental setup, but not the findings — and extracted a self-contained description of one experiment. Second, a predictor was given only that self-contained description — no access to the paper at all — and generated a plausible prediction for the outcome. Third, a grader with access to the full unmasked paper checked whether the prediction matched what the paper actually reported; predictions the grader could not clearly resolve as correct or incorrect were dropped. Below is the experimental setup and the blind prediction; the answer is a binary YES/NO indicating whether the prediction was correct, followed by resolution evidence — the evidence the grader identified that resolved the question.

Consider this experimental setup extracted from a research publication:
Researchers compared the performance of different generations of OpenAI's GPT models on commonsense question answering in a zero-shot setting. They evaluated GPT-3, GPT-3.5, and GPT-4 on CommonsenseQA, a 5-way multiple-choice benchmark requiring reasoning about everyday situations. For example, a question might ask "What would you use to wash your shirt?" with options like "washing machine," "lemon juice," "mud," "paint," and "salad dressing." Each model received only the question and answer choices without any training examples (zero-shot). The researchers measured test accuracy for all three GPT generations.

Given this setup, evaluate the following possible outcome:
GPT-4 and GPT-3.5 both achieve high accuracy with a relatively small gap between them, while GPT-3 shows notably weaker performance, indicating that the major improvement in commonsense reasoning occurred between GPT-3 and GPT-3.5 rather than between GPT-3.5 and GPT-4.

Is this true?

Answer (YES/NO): YES